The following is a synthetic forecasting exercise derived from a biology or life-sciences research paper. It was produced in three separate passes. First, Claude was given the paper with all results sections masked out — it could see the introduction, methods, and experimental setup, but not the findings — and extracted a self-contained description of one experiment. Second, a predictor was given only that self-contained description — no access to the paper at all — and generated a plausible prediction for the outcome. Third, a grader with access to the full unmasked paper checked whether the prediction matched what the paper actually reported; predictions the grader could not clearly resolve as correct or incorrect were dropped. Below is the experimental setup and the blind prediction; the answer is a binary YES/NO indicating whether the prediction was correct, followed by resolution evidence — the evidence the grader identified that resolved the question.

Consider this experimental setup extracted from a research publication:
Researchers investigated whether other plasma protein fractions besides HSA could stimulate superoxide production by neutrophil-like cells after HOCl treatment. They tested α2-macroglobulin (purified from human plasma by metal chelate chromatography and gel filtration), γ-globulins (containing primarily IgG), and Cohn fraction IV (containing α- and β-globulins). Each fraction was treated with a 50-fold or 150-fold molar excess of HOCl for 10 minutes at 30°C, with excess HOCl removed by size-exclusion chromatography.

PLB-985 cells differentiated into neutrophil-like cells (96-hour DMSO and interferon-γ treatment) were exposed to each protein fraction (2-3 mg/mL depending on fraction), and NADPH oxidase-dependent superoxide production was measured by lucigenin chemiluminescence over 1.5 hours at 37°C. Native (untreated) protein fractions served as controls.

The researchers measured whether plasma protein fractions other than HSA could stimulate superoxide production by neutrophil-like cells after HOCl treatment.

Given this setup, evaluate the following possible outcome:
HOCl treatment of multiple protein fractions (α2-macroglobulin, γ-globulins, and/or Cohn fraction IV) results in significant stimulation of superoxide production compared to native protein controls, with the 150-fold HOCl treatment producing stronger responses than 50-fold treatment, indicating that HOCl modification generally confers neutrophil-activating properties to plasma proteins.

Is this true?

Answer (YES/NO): NO